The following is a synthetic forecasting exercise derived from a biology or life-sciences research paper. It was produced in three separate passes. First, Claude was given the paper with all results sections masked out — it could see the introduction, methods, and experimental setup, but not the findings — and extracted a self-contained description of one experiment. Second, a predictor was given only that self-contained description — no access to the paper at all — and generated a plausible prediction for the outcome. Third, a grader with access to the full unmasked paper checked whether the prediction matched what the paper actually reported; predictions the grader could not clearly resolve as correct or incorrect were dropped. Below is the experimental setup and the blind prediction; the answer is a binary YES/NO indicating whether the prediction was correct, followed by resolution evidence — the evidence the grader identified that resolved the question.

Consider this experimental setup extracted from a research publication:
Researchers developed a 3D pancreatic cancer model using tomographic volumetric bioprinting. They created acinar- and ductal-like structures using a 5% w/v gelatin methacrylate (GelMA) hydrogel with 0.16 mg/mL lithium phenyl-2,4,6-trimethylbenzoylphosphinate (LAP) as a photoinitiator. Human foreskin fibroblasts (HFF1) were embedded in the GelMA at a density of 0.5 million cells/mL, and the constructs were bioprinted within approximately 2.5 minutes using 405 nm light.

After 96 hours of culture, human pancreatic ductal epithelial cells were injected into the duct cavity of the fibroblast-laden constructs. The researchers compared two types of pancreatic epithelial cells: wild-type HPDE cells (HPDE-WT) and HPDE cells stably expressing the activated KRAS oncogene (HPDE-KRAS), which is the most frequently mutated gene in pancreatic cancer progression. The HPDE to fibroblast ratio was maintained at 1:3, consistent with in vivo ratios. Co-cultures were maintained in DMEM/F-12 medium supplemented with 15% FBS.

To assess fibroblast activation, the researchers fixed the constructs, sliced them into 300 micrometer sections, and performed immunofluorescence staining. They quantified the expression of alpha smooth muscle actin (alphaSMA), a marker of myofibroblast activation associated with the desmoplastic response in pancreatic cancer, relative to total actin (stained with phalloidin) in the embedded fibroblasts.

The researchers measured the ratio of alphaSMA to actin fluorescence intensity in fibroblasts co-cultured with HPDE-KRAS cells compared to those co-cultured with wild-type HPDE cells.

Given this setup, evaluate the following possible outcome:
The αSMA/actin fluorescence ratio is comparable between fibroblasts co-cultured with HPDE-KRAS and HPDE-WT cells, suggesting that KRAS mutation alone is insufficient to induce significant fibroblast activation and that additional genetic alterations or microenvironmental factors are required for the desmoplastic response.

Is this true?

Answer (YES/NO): NO